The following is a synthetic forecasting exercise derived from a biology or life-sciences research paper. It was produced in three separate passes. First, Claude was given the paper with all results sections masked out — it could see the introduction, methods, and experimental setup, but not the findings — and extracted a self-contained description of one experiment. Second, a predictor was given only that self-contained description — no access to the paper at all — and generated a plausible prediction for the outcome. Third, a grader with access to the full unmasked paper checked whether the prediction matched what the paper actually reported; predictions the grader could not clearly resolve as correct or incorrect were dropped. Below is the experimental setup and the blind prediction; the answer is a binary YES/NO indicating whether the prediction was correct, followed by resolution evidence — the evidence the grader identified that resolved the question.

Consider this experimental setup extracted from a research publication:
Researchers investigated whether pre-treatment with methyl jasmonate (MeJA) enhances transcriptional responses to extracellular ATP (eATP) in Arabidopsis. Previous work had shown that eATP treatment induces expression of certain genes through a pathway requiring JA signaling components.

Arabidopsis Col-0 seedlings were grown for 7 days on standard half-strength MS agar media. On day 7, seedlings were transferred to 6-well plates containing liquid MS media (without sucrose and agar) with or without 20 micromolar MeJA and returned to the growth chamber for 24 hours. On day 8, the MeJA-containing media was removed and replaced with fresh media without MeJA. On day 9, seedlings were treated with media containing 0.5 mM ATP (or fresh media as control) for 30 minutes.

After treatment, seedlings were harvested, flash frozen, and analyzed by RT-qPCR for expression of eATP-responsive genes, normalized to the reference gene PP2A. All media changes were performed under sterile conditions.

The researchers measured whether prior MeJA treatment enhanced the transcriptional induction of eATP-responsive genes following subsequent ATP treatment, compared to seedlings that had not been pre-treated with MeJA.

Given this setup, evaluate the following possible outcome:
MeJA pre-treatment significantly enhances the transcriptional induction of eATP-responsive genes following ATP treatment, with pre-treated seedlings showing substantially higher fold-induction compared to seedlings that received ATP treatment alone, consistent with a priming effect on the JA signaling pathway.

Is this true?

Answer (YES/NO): YES